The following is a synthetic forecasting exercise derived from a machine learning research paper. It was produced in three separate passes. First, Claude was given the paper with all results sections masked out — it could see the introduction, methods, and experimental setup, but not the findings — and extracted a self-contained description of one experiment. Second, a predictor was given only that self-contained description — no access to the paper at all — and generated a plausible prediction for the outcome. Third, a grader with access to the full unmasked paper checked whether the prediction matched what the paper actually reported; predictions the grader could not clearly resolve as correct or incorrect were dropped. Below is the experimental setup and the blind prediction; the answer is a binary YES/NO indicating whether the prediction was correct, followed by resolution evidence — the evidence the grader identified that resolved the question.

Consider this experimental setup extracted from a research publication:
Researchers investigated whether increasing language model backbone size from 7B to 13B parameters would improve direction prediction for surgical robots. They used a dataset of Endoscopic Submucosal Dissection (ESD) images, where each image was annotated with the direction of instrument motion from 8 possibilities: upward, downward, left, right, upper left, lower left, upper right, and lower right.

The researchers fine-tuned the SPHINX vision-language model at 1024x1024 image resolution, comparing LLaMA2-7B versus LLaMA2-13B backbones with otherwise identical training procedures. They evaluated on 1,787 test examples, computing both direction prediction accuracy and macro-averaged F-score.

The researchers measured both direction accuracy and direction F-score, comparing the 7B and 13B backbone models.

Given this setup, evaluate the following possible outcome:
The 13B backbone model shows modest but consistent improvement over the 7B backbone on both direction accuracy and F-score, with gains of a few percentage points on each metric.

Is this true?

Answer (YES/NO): NO